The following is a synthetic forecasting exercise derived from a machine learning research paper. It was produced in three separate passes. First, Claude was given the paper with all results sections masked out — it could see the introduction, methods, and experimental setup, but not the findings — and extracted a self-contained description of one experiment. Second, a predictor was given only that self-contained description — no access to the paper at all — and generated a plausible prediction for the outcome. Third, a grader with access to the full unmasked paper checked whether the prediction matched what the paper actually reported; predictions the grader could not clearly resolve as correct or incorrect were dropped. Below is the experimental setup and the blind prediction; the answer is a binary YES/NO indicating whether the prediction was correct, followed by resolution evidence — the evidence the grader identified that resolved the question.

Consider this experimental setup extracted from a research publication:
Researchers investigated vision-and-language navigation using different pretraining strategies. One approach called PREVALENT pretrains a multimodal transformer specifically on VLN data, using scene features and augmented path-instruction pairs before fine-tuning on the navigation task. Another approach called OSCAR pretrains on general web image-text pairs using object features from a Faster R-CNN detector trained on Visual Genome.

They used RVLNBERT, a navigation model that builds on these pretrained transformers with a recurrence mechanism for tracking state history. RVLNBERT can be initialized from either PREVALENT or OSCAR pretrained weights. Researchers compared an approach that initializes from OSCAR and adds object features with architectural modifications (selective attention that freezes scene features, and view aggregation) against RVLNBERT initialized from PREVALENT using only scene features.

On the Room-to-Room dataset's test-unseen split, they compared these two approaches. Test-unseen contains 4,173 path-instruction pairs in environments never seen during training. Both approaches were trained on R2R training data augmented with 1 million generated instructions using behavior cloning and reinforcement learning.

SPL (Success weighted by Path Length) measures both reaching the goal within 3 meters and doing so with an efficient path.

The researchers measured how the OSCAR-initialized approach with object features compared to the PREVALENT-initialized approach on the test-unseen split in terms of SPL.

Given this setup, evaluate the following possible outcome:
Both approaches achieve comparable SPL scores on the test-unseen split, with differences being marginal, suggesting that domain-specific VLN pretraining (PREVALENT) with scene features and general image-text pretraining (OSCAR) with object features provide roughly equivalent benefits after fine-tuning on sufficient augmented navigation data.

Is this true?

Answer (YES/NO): YES